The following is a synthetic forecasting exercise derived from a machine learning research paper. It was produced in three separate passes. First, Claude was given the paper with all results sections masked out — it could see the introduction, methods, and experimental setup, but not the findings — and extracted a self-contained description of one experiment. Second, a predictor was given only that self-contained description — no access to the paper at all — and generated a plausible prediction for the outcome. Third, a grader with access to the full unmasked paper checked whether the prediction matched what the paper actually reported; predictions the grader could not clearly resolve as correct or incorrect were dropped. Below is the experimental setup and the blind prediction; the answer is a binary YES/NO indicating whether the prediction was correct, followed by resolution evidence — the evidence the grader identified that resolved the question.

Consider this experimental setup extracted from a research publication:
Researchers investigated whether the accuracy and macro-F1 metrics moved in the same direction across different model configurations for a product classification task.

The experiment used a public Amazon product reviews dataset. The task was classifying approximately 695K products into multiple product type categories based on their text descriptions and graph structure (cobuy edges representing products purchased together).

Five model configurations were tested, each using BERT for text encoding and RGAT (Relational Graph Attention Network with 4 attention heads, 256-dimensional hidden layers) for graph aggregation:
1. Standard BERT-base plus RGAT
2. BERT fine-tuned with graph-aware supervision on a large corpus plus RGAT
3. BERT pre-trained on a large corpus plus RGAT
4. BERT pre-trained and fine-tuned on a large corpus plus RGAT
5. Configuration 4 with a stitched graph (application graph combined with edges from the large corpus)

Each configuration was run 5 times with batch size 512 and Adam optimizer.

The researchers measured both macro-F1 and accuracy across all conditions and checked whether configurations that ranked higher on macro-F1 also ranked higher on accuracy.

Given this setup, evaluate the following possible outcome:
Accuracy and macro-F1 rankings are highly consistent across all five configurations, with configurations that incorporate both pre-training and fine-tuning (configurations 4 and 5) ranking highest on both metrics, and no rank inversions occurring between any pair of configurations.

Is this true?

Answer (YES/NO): YES